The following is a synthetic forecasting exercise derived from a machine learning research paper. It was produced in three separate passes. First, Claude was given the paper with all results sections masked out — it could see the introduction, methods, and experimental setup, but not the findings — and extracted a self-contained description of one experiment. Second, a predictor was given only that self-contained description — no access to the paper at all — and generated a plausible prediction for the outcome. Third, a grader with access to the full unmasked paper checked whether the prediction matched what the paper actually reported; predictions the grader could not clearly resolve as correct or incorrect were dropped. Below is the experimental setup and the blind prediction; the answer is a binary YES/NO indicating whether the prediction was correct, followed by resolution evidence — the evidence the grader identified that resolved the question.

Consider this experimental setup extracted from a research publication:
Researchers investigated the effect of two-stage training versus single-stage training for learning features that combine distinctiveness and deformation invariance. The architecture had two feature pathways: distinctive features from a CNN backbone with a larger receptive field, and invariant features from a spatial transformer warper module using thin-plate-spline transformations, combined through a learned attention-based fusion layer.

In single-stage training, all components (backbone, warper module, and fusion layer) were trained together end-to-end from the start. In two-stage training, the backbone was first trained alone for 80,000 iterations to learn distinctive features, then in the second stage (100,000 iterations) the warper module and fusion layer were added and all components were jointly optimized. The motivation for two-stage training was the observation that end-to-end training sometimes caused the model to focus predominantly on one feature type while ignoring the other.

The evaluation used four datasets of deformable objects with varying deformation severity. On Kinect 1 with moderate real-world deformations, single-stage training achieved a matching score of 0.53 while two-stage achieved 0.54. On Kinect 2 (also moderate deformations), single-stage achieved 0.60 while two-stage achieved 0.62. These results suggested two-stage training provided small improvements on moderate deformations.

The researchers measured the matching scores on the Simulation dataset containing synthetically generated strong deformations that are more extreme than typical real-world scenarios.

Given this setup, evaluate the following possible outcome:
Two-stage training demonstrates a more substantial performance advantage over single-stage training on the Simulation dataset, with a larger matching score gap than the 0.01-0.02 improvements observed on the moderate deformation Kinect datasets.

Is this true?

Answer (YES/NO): NO